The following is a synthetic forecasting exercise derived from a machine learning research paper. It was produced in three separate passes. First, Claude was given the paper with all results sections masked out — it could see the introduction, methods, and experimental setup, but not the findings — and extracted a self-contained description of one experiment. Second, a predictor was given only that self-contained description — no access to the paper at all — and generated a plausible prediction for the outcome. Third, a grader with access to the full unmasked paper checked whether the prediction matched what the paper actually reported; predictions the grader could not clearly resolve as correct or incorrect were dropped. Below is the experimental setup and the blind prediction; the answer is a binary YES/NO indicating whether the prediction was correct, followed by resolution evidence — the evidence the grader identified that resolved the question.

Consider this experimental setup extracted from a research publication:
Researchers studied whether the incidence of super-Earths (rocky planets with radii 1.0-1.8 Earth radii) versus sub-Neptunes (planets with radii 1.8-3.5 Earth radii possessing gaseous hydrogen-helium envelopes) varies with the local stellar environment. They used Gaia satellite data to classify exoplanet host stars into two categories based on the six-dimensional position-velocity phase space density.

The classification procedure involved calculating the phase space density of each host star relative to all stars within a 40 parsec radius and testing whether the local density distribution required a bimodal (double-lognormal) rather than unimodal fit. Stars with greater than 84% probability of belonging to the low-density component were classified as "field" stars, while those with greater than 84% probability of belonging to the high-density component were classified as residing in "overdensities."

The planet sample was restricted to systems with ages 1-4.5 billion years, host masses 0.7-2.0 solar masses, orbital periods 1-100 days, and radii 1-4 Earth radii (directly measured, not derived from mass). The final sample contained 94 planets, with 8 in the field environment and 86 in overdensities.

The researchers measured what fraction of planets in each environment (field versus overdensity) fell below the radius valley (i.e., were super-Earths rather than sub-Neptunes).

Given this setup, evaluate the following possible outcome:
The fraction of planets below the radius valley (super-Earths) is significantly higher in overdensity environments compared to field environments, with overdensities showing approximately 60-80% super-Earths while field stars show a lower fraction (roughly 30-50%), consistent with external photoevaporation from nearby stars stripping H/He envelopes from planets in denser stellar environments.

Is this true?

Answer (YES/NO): NO